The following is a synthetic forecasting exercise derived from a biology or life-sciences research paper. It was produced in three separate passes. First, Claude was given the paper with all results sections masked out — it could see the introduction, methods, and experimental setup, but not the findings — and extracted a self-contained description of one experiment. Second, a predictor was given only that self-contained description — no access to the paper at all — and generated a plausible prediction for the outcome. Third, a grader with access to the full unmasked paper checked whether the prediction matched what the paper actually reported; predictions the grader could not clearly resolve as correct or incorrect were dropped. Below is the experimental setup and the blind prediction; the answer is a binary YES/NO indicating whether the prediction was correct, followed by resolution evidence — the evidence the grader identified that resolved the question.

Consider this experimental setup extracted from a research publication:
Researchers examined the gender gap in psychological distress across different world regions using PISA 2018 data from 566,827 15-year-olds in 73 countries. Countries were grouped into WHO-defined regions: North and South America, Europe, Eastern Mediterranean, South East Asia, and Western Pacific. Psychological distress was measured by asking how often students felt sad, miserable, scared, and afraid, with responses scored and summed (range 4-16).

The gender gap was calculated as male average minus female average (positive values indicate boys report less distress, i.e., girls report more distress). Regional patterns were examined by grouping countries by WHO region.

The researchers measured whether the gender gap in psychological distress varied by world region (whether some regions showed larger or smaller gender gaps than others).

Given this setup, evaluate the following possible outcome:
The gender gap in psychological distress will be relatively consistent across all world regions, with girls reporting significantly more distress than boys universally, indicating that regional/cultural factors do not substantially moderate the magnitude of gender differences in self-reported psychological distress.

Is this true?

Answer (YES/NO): NO